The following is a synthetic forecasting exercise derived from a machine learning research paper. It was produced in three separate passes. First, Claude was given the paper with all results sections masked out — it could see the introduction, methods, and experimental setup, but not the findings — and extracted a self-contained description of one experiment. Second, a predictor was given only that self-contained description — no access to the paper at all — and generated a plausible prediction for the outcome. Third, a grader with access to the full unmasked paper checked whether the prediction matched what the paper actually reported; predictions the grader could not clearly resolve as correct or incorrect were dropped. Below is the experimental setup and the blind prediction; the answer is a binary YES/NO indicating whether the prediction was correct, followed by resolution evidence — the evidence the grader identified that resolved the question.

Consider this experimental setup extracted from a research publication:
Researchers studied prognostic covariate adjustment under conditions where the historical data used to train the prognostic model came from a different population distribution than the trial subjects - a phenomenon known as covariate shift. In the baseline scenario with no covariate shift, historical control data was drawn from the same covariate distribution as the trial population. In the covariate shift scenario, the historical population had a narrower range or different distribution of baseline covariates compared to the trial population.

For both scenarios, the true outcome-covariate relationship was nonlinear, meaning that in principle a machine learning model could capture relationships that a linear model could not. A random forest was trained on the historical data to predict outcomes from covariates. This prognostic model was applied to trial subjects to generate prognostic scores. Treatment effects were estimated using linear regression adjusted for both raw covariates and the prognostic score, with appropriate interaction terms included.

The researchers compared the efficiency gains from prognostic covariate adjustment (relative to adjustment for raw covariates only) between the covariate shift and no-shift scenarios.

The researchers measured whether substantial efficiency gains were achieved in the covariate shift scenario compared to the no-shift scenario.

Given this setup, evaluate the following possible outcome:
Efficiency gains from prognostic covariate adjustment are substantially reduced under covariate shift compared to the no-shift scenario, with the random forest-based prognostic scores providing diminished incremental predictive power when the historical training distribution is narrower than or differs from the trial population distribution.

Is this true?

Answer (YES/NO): YES